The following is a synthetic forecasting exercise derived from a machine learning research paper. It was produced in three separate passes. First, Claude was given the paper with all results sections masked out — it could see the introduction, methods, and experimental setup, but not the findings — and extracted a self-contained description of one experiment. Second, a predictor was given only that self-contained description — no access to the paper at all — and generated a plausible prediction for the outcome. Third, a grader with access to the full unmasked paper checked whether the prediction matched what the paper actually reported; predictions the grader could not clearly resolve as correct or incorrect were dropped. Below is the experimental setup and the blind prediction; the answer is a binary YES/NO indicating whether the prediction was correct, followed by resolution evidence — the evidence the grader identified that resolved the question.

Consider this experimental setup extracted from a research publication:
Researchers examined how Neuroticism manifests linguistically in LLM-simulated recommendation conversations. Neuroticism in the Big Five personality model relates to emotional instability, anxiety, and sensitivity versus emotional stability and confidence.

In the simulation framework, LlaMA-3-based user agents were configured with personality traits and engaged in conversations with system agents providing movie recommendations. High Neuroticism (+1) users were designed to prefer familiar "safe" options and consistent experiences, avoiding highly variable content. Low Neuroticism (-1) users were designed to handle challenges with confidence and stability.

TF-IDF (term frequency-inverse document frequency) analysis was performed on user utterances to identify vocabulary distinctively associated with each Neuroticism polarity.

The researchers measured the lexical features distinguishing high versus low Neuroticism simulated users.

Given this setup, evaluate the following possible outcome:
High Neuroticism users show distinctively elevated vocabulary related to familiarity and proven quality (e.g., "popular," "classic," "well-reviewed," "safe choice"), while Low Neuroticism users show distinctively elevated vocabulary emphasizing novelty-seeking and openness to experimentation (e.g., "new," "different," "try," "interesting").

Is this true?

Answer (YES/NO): NO